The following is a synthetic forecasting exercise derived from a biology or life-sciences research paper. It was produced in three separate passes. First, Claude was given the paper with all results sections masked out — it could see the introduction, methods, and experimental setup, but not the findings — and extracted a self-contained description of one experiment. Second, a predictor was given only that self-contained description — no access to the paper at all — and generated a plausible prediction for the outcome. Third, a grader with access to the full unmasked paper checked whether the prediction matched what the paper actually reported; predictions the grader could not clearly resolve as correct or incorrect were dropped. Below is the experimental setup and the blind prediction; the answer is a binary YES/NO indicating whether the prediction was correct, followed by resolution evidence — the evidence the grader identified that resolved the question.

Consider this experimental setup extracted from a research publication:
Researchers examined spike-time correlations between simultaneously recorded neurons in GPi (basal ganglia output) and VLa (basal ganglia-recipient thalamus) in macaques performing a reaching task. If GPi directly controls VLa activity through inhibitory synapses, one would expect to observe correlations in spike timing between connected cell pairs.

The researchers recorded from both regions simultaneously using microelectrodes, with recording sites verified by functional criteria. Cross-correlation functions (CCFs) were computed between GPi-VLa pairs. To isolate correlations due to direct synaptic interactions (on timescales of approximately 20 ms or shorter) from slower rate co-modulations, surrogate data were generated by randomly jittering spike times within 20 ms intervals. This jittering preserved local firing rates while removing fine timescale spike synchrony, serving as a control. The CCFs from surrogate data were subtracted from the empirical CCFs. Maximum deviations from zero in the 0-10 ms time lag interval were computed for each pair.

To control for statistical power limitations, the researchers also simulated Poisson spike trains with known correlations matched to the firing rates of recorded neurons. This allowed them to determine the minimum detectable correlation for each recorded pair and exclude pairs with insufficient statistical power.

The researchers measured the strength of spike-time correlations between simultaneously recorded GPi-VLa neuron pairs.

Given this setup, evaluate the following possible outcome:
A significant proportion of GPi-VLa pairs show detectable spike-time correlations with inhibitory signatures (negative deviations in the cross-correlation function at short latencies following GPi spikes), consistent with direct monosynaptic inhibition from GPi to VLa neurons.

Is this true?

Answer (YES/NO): NO